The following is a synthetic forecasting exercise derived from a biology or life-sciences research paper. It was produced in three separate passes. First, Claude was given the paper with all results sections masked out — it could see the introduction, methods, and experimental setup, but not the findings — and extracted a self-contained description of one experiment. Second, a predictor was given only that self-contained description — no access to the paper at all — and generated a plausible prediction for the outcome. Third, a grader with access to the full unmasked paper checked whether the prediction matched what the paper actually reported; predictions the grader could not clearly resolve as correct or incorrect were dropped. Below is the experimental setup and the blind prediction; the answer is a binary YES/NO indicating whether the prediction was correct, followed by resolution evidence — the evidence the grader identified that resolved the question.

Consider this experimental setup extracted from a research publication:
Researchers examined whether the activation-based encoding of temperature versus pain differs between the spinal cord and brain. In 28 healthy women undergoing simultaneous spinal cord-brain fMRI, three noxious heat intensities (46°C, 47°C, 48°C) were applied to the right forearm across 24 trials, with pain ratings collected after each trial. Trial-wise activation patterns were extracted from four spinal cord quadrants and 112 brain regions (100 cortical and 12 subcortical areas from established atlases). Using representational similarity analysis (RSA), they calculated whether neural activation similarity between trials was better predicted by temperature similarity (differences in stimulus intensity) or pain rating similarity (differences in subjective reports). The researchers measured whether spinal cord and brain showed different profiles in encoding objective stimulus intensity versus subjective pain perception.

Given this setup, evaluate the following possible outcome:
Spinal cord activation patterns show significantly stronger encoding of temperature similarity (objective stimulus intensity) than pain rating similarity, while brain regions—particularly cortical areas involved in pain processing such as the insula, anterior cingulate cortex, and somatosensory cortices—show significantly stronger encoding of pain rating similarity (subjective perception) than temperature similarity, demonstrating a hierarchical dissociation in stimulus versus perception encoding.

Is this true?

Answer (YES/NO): NO